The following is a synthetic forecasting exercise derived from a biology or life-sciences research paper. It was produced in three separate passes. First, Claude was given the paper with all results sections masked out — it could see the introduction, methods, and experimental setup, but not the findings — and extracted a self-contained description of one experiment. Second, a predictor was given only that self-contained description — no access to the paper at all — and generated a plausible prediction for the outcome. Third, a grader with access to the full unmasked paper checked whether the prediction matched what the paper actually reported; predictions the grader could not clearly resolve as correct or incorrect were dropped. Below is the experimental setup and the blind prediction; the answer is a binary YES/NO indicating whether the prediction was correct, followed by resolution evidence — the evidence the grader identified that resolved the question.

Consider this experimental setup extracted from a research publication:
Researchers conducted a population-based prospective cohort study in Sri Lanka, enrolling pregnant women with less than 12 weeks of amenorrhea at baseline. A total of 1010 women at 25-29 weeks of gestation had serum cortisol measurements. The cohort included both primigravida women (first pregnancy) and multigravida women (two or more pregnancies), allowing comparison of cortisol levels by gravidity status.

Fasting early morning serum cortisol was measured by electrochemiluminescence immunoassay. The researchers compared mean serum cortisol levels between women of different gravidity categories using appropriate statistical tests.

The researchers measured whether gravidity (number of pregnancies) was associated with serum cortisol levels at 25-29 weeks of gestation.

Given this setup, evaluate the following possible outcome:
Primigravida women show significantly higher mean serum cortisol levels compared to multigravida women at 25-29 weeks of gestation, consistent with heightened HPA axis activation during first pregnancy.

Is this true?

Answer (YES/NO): YES